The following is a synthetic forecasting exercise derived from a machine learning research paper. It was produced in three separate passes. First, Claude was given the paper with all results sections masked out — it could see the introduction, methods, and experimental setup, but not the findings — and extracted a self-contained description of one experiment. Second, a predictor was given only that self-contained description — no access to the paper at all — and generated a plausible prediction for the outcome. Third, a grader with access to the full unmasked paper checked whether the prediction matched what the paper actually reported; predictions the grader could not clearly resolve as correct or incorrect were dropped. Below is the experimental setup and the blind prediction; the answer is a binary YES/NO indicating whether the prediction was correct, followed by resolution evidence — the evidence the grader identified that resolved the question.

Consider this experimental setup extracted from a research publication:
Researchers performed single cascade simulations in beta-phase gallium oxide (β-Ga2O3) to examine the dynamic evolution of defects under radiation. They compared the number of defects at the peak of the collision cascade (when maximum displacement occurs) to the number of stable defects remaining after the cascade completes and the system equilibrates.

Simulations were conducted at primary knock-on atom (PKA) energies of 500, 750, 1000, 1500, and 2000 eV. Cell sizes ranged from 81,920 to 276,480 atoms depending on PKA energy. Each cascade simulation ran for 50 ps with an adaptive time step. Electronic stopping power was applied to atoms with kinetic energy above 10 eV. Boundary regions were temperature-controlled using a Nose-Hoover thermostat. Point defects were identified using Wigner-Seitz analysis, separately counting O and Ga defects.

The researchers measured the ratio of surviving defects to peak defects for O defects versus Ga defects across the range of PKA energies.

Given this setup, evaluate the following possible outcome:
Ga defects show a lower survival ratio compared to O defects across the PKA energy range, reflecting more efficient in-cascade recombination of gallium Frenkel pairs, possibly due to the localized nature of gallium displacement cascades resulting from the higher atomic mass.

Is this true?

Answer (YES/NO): NO